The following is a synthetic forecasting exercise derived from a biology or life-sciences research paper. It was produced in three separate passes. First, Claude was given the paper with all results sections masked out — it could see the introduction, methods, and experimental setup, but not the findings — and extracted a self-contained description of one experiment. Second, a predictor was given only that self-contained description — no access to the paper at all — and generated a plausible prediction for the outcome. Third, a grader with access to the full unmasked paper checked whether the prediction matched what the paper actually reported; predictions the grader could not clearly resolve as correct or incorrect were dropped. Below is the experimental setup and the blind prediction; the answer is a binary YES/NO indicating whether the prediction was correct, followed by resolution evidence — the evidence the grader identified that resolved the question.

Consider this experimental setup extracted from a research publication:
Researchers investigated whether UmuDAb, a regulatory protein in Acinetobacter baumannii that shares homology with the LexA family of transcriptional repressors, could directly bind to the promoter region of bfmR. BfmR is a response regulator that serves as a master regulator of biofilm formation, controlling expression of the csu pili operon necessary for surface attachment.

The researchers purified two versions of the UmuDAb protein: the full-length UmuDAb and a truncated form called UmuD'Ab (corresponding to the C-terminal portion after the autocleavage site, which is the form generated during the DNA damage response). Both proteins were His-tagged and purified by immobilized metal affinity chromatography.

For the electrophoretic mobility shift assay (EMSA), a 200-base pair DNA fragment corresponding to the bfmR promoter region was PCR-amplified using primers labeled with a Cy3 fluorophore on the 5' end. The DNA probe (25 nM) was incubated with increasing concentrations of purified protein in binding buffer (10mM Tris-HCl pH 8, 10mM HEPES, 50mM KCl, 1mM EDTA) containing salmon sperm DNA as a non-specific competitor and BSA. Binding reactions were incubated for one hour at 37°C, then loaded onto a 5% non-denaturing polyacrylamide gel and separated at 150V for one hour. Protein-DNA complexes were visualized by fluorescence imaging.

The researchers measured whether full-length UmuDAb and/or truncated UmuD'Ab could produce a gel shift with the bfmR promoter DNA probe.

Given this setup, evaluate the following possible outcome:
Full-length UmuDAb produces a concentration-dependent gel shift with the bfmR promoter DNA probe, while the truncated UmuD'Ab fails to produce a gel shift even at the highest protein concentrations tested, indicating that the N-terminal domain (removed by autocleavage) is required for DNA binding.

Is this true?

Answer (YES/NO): YES